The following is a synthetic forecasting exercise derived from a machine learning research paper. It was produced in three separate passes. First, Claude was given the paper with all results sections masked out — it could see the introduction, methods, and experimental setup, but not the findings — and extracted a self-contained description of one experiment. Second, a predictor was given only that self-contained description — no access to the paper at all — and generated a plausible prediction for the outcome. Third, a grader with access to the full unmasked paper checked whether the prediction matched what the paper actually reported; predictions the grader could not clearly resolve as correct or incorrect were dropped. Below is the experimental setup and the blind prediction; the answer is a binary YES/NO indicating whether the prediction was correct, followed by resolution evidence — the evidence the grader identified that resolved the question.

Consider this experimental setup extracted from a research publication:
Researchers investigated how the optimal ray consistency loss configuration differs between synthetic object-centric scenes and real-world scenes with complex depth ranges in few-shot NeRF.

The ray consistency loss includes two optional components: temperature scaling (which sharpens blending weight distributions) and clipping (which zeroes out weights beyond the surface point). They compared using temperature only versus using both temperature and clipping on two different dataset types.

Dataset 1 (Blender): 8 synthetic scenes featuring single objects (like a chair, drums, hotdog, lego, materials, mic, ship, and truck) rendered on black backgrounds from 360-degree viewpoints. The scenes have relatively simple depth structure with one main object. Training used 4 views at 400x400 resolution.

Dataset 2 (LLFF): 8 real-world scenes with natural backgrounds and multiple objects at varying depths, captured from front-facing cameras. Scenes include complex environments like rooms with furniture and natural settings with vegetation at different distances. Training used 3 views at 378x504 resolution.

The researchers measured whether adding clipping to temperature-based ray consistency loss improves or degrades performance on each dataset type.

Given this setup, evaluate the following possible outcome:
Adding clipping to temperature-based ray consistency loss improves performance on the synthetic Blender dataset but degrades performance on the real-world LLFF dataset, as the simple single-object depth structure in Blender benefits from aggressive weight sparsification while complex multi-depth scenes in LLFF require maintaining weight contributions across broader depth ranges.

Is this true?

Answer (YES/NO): NO